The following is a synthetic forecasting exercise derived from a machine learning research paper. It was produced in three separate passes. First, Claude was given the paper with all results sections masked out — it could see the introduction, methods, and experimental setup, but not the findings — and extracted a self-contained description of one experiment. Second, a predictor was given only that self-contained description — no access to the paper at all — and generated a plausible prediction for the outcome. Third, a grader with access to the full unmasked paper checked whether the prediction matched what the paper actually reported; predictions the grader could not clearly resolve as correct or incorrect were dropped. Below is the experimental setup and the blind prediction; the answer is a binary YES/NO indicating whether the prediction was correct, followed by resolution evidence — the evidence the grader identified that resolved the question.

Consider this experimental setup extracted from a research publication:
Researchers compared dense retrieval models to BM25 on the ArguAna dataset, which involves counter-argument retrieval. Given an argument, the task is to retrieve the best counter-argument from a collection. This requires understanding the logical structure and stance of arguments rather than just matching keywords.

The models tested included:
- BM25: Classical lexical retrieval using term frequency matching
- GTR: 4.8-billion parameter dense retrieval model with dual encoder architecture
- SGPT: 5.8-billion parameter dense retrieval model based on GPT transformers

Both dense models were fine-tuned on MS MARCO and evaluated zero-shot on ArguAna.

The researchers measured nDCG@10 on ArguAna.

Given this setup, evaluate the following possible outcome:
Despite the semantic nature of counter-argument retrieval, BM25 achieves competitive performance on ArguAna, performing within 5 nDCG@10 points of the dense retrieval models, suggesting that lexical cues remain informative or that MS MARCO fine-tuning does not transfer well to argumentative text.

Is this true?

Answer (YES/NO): NO